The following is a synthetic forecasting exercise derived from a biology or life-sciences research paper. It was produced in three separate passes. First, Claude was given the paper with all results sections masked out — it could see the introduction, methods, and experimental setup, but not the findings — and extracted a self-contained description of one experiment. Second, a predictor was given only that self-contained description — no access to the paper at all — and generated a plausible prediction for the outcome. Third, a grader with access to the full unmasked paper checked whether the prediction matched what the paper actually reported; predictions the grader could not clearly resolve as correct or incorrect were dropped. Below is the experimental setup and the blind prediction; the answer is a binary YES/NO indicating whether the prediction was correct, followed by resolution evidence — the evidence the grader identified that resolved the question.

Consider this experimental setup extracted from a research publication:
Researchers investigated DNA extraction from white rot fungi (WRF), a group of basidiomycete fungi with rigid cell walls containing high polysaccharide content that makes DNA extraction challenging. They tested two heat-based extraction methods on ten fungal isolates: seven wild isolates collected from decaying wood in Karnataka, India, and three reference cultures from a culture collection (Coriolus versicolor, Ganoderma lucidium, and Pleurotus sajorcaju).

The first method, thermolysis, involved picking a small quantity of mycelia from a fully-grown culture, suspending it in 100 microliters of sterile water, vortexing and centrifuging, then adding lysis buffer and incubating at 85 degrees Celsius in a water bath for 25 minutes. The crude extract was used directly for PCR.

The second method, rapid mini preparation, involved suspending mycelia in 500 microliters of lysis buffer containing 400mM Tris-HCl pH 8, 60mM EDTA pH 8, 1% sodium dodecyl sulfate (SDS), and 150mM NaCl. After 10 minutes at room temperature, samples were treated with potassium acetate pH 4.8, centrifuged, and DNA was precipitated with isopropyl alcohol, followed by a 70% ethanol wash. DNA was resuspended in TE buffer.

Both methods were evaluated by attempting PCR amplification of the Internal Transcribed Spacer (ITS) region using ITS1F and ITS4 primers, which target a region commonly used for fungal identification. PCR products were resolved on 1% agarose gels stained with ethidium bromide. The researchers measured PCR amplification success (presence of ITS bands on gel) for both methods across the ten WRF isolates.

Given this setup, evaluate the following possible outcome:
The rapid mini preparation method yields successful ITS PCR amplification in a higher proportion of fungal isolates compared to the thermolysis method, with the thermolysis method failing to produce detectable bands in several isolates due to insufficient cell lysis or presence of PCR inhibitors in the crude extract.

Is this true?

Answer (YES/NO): NO